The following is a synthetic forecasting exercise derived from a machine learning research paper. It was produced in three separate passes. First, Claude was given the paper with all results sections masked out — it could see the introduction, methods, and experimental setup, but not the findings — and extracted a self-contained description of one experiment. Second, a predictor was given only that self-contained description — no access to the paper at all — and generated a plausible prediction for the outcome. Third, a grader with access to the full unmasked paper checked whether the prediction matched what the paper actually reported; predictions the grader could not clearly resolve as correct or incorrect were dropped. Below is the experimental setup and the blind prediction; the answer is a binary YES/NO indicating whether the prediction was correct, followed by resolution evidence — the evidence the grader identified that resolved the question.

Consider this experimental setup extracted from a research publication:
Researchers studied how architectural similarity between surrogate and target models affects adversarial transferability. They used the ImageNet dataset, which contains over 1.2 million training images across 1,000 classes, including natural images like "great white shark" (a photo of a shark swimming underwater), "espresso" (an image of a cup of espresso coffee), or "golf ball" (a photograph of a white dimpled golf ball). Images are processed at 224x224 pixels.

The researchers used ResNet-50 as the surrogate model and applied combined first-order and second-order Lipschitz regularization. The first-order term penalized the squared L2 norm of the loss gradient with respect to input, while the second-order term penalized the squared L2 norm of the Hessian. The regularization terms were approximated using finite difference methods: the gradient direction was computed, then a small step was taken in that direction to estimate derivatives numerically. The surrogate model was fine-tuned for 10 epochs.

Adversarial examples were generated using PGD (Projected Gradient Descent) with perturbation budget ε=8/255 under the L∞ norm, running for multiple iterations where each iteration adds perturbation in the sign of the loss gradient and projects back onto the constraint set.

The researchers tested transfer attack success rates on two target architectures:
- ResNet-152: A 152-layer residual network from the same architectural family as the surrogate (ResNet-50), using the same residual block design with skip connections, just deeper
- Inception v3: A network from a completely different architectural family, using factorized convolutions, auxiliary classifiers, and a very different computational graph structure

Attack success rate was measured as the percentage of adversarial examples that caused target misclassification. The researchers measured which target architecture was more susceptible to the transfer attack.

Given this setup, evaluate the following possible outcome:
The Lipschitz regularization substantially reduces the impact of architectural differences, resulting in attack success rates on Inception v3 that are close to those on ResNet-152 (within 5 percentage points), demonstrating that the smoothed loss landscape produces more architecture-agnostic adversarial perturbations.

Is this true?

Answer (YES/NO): NO